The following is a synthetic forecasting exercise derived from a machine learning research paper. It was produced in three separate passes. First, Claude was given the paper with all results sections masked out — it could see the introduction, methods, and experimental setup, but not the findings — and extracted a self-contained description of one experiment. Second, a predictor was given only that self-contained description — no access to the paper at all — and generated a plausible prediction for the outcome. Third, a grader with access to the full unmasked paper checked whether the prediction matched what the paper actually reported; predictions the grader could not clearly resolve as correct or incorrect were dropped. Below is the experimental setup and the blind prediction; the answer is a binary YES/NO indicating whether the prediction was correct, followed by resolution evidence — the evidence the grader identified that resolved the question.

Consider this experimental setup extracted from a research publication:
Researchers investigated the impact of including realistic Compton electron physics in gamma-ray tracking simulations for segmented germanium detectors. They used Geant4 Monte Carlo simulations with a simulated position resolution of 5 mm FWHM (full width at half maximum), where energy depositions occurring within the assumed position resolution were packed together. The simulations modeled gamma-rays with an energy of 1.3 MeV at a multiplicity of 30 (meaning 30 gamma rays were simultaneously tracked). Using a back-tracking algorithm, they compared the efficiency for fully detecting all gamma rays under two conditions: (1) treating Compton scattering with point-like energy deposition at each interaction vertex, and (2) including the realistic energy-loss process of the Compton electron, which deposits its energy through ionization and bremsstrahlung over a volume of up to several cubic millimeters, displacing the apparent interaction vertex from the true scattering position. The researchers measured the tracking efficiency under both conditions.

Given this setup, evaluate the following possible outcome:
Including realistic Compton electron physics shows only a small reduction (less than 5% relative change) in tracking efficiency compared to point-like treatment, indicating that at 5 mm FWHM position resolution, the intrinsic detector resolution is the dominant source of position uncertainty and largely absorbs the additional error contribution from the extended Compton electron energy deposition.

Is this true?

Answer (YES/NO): NO